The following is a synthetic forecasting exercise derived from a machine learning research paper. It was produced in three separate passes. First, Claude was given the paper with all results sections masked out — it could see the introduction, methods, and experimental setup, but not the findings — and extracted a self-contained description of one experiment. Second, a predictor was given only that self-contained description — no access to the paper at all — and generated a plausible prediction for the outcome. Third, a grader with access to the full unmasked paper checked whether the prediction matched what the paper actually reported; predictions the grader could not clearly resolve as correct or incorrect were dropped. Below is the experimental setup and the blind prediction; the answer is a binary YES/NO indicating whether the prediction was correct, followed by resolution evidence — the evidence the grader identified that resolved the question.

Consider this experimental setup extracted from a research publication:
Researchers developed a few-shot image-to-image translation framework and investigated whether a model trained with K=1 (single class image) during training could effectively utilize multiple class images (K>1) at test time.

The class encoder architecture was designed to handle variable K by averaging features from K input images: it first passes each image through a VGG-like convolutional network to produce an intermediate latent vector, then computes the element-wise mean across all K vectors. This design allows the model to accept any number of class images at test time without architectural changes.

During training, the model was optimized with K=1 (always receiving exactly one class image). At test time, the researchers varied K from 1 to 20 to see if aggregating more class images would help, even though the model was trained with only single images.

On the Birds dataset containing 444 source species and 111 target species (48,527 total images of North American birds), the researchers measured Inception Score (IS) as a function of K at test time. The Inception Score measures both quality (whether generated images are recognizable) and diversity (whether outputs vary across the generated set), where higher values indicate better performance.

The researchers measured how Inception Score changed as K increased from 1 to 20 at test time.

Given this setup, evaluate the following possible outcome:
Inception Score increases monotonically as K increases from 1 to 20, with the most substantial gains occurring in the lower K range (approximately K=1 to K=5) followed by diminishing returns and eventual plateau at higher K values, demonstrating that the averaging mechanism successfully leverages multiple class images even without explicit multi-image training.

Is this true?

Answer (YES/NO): YES